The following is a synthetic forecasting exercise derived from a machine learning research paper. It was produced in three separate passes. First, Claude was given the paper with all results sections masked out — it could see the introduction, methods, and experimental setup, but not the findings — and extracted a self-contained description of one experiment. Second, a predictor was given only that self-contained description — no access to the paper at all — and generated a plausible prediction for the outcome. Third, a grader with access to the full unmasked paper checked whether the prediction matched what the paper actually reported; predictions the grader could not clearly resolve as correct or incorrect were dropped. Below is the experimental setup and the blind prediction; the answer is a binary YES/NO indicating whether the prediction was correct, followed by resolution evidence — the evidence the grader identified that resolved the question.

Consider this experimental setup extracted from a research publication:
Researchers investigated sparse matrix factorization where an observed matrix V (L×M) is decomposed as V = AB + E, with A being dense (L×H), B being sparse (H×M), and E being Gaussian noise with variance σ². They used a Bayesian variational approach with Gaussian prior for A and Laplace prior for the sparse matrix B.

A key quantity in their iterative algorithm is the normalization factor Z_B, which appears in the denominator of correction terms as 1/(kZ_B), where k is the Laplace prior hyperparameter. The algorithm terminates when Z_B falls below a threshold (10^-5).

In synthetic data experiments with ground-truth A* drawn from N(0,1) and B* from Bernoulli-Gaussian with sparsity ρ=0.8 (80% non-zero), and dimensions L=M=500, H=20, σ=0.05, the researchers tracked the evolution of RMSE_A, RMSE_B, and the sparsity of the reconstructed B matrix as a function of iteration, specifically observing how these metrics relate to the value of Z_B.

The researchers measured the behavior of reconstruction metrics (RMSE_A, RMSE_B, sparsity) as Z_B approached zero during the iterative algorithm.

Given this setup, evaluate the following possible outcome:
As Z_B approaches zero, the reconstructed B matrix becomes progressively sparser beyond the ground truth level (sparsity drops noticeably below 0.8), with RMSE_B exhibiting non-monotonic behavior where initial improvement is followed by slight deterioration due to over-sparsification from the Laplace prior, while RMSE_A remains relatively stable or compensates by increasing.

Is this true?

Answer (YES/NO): NO